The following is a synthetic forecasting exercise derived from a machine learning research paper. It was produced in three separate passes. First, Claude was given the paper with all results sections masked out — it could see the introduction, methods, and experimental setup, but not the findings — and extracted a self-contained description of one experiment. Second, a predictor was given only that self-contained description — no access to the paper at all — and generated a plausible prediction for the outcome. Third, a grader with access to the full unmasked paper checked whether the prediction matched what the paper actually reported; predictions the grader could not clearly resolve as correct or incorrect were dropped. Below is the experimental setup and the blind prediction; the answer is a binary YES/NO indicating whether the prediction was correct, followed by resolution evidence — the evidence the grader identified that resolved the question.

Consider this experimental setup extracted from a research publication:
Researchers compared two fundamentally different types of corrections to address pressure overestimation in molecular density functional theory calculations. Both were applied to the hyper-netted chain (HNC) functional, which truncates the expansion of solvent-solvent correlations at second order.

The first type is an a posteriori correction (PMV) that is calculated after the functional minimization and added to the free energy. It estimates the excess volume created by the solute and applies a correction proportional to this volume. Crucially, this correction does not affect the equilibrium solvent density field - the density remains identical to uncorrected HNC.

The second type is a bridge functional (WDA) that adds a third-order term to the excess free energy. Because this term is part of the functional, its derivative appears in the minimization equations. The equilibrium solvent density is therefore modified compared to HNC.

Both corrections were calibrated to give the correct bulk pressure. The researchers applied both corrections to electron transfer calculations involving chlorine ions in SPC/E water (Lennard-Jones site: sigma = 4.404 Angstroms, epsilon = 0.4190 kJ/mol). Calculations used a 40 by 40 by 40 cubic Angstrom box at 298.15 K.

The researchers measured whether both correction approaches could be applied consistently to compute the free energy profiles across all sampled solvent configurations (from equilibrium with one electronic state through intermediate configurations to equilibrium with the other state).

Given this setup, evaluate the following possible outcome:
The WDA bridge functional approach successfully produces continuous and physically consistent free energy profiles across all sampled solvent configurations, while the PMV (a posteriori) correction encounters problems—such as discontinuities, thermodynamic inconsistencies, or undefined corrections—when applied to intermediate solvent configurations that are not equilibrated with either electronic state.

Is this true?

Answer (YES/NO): NO